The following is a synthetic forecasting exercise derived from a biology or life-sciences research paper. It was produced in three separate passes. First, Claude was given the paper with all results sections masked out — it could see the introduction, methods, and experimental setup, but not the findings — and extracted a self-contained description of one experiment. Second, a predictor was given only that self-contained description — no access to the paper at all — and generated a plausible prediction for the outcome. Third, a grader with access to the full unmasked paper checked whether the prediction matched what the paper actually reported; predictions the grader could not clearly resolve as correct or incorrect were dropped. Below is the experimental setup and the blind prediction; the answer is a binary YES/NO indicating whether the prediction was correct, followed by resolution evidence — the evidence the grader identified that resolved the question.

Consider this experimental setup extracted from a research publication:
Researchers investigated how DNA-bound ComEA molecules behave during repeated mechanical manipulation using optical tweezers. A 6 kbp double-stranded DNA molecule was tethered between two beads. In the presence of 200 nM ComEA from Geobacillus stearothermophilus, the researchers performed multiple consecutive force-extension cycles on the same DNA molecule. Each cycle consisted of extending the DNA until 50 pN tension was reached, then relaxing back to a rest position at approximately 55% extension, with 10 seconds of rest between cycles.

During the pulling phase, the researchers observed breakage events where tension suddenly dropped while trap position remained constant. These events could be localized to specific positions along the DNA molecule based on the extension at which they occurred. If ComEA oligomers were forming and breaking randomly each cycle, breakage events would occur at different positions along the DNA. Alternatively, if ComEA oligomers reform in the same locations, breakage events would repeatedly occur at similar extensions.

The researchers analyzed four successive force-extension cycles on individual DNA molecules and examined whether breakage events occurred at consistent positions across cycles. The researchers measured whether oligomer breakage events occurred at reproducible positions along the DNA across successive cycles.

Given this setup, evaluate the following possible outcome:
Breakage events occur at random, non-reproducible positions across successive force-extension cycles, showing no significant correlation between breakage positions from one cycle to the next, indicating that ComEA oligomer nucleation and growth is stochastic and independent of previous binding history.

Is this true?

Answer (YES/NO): NO